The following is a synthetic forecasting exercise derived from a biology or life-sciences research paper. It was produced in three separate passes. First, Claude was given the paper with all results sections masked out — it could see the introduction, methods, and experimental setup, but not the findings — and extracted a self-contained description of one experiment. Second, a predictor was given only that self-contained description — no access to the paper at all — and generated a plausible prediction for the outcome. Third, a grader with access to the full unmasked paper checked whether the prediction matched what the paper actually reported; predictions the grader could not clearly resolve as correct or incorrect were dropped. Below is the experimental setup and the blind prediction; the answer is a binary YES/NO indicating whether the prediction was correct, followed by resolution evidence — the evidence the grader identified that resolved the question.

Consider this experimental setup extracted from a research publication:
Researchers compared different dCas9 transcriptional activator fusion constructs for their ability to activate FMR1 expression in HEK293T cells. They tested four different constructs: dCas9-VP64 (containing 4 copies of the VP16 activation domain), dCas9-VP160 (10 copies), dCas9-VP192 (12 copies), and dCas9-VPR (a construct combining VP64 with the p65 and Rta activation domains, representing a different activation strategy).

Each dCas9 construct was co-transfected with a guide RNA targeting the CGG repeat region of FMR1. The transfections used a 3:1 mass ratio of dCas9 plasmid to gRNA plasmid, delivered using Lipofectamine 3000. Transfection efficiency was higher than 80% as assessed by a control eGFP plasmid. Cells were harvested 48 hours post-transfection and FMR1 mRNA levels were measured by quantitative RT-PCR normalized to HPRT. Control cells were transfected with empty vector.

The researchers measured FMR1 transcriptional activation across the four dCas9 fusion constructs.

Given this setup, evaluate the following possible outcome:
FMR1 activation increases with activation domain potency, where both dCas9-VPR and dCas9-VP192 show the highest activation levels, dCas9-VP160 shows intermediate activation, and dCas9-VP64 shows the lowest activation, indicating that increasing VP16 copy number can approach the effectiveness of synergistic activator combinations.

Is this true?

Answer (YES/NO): NO